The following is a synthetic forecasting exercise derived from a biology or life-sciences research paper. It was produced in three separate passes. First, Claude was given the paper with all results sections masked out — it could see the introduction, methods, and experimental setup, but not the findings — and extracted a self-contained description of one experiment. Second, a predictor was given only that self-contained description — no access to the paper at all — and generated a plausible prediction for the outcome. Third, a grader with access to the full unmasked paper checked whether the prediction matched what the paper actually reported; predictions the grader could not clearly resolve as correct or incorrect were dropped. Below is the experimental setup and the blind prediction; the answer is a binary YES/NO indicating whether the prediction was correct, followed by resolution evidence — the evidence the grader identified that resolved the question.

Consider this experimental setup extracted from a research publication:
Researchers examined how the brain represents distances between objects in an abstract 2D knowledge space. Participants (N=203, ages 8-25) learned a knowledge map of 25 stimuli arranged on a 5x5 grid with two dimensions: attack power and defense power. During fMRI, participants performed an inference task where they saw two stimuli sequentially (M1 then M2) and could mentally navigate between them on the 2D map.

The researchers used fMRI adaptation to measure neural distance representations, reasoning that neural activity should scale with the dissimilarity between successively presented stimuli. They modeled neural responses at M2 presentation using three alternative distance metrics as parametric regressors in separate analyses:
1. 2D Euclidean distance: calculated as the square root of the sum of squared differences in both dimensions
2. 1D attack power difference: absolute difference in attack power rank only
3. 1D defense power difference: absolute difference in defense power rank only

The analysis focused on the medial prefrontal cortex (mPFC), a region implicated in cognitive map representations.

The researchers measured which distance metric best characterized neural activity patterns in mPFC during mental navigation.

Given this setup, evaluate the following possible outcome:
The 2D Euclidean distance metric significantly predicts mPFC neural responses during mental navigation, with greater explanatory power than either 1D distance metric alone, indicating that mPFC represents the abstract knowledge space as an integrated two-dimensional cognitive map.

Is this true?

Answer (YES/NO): YES